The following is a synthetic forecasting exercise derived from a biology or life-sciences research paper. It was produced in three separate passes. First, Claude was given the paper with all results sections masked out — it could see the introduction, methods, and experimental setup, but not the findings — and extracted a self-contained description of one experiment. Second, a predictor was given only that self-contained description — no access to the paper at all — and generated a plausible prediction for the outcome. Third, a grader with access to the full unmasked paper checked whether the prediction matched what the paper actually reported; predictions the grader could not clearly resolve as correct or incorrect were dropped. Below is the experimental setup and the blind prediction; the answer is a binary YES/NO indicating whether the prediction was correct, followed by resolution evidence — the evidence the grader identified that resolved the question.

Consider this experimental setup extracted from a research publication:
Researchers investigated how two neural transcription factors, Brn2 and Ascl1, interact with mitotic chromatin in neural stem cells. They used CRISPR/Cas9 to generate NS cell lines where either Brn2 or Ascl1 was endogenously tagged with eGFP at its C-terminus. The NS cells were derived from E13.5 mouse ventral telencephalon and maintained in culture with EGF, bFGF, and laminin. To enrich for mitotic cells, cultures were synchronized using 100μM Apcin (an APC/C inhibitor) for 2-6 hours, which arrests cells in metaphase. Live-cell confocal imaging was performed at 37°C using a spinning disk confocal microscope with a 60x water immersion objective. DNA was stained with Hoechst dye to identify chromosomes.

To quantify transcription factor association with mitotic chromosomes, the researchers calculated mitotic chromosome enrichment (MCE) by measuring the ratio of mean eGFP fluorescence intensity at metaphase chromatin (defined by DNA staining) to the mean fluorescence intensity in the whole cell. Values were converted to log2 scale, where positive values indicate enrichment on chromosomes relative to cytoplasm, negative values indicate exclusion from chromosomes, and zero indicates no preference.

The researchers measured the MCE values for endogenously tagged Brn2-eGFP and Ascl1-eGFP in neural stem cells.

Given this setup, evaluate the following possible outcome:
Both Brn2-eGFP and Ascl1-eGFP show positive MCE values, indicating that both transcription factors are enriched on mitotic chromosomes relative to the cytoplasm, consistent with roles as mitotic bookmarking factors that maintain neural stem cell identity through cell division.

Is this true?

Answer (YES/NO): NO